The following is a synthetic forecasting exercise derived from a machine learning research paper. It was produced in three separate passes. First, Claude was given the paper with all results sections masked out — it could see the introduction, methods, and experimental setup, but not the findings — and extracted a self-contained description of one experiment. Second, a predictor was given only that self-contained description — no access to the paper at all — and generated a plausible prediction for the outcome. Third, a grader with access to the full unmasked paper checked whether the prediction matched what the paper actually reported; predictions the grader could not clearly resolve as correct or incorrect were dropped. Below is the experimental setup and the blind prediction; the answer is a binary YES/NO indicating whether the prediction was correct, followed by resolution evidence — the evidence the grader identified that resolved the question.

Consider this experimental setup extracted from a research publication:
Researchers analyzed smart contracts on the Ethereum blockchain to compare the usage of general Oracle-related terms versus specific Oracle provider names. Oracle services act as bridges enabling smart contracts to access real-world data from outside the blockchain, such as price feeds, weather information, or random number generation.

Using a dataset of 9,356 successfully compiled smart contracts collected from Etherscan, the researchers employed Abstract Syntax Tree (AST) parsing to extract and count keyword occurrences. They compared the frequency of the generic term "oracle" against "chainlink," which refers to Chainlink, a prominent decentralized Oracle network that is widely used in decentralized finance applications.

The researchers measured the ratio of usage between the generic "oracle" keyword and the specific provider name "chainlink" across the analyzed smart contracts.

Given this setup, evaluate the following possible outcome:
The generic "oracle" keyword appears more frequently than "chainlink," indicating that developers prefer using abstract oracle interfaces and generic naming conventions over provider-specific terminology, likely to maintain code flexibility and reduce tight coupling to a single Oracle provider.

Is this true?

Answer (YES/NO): YES